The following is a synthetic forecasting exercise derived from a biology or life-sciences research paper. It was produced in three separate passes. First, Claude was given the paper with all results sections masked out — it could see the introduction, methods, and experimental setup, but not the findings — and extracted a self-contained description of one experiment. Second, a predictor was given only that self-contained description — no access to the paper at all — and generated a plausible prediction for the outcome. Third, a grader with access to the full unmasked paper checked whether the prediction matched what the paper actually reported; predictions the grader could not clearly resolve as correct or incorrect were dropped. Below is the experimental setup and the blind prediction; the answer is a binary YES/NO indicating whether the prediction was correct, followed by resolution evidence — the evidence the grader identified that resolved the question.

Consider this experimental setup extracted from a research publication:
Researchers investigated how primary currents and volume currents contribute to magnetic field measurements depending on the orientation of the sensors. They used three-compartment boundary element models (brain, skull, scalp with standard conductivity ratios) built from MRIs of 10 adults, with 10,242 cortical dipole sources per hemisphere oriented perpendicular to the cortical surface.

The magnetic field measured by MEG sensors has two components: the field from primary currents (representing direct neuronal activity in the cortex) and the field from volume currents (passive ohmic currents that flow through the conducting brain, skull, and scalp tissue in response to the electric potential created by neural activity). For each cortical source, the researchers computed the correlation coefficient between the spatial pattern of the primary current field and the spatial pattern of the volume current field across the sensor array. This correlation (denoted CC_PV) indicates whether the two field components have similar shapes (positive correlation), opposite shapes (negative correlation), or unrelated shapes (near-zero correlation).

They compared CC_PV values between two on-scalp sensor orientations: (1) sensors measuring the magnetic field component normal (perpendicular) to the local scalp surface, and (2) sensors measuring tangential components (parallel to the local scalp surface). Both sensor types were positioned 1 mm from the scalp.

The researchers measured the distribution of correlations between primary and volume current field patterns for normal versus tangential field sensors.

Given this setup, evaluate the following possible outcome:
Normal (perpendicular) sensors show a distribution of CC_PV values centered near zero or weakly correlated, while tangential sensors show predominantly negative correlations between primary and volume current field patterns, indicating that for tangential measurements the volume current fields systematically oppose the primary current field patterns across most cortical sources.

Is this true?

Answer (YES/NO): NO